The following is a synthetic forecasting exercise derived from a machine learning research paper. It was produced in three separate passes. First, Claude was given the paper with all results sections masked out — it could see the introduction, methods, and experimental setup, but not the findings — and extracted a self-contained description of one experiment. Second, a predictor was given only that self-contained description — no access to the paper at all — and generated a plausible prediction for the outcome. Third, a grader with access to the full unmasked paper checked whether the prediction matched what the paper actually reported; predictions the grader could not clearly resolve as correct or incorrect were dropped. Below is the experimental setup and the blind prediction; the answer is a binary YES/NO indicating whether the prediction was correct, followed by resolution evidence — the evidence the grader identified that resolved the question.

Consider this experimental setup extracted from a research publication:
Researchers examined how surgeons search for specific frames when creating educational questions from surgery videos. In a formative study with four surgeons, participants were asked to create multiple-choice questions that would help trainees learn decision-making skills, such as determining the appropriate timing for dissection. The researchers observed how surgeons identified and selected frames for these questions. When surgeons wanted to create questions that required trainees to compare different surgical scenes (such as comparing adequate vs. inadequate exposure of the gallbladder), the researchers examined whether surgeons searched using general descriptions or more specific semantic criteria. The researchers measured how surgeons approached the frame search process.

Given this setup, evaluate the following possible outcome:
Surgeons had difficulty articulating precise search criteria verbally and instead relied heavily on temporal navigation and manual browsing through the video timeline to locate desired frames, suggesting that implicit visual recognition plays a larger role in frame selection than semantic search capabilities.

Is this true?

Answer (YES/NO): NO